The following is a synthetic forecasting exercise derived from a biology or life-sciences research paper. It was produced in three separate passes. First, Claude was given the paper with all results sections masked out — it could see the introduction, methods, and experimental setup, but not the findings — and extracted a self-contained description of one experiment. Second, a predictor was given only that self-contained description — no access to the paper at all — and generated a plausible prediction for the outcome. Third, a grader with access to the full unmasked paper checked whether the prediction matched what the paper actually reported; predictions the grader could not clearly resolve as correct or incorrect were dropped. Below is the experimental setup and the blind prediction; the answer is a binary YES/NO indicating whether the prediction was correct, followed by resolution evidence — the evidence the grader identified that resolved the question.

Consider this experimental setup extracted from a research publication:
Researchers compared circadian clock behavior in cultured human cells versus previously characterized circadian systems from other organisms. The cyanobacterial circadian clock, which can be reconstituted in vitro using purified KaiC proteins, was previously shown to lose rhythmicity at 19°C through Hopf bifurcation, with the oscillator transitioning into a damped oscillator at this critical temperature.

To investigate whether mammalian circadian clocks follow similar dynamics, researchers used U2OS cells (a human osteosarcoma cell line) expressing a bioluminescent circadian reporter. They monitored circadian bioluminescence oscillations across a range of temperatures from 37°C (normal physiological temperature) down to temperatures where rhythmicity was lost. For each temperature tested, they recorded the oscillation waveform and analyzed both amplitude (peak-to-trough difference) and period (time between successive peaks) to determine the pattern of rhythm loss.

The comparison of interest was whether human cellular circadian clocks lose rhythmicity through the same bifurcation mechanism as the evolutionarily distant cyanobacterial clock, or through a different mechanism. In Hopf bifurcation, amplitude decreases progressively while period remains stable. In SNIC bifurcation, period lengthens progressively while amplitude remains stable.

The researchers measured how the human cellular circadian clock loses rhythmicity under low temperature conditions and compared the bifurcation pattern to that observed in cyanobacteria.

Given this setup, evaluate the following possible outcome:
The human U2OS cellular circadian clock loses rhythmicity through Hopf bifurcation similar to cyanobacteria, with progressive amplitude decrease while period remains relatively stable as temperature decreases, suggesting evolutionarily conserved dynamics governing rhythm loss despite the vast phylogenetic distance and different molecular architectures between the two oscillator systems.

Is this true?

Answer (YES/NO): YES